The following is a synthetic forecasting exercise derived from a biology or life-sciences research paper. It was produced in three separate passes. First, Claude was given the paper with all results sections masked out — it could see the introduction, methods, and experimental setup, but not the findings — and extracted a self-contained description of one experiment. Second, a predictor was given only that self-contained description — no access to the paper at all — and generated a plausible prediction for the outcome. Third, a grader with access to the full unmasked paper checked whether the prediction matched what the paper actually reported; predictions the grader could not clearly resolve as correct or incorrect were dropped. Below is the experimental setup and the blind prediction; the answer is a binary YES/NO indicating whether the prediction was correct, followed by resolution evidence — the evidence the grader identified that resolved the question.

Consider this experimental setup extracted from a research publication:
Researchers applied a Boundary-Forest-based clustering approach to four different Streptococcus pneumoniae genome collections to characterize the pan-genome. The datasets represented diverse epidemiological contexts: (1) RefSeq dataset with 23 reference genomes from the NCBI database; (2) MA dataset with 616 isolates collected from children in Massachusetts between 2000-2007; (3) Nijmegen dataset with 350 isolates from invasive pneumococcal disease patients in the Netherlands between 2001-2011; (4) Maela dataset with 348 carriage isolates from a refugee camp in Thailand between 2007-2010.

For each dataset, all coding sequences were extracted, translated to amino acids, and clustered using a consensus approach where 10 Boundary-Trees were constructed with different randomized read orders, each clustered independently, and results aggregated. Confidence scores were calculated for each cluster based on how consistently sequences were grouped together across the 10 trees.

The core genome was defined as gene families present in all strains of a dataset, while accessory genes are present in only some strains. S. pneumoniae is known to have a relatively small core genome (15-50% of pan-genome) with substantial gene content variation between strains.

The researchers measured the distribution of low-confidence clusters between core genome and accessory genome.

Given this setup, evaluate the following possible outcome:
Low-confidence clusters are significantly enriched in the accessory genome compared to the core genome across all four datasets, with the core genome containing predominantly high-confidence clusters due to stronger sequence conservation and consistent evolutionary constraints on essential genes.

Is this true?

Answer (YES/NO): YES